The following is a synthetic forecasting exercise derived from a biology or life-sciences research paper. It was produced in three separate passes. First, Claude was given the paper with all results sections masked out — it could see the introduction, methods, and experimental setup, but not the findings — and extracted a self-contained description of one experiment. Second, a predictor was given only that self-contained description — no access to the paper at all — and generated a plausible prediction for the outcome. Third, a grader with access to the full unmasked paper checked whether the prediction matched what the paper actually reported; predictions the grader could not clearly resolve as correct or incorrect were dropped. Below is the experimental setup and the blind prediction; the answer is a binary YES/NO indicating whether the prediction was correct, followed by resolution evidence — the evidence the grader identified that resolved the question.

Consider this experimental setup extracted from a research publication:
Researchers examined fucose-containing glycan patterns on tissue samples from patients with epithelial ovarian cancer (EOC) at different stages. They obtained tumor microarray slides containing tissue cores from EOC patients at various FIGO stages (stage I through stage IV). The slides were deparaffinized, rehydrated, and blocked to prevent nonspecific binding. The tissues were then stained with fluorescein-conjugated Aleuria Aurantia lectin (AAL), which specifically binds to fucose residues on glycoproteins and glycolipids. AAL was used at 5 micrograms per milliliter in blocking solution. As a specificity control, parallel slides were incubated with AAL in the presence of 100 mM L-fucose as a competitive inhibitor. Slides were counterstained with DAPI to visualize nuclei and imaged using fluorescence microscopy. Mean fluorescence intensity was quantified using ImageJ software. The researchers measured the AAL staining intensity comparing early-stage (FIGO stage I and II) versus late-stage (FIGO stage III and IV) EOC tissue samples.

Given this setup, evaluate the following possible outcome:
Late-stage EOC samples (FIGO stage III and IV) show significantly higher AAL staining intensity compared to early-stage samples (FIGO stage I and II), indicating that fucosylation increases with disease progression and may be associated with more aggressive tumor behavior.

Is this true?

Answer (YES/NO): YES